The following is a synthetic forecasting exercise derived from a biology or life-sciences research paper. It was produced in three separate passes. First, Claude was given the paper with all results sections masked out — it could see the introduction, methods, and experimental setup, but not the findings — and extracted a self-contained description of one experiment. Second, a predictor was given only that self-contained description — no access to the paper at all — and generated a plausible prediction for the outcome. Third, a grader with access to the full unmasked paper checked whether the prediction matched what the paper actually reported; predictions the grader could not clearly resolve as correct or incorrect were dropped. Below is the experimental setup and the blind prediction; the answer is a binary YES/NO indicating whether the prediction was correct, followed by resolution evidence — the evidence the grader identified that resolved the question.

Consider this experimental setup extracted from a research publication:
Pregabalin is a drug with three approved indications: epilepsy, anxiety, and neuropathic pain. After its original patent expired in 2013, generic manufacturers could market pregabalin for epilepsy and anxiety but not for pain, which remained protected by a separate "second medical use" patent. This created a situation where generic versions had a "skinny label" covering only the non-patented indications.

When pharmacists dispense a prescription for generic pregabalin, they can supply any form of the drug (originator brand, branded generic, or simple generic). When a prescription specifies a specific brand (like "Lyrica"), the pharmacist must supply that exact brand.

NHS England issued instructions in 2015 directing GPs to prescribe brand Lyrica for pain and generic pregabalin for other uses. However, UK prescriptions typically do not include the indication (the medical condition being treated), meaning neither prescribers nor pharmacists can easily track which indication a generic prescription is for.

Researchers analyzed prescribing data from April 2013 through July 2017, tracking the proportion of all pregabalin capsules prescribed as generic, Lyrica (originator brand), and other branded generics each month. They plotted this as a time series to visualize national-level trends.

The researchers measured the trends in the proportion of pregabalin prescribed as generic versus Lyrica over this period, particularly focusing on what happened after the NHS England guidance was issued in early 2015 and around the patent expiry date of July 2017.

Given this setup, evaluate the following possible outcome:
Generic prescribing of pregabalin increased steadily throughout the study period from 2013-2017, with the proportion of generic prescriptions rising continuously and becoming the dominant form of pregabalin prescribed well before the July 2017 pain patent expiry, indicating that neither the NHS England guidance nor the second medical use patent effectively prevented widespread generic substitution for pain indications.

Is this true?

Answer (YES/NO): NO